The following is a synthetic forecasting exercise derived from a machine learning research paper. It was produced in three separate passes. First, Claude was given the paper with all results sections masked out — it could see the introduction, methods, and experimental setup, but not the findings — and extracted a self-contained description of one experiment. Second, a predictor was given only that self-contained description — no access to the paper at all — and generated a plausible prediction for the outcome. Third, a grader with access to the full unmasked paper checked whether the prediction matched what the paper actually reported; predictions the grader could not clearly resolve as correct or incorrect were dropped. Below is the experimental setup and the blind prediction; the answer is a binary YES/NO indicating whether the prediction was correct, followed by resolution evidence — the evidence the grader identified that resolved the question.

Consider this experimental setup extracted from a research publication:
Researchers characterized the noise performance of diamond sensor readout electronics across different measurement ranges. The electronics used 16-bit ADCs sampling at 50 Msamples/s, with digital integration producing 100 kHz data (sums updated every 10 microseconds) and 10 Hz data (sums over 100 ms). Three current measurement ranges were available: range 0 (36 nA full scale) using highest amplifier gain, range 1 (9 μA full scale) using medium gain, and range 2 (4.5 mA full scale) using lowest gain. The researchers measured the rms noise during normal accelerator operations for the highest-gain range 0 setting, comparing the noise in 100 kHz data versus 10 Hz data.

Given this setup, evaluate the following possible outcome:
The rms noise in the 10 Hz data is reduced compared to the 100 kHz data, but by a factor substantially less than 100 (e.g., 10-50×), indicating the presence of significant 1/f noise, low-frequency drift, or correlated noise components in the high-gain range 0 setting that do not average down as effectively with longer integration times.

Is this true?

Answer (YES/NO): NO